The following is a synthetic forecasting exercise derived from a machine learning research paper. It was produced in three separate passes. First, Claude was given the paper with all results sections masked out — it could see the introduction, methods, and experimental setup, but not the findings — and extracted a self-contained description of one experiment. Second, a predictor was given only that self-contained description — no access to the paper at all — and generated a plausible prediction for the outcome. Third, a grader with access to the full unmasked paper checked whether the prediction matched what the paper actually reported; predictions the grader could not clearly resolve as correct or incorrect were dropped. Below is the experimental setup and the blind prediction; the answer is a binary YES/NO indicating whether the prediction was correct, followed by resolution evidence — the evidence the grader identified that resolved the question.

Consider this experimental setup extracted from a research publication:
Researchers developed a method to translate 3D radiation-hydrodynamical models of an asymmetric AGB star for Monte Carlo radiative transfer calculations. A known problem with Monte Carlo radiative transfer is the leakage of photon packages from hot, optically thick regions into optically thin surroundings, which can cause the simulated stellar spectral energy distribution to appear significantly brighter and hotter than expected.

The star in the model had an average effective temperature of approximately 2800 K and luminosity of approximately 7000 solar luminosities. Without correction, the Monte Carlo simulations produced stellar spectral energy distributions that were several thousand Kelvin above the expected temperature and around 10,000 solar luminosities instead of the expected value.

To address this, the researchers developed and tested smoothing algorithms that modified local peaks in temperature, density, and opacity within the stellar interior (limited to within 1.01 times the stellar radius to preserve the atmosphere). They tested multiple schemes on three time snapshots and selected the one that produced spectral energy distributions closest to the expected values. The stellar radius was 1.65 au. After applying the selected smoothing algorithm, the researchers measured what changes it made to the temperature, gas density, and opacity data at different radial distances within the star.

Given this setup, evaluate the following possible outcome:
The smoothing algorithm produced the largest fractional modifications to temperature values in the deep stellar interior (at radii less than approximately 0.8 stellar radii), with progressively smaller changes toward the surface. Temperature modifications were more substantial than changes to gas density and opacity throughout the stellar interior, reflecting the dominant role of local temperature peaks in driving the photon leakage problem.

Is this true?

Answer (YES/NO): NO